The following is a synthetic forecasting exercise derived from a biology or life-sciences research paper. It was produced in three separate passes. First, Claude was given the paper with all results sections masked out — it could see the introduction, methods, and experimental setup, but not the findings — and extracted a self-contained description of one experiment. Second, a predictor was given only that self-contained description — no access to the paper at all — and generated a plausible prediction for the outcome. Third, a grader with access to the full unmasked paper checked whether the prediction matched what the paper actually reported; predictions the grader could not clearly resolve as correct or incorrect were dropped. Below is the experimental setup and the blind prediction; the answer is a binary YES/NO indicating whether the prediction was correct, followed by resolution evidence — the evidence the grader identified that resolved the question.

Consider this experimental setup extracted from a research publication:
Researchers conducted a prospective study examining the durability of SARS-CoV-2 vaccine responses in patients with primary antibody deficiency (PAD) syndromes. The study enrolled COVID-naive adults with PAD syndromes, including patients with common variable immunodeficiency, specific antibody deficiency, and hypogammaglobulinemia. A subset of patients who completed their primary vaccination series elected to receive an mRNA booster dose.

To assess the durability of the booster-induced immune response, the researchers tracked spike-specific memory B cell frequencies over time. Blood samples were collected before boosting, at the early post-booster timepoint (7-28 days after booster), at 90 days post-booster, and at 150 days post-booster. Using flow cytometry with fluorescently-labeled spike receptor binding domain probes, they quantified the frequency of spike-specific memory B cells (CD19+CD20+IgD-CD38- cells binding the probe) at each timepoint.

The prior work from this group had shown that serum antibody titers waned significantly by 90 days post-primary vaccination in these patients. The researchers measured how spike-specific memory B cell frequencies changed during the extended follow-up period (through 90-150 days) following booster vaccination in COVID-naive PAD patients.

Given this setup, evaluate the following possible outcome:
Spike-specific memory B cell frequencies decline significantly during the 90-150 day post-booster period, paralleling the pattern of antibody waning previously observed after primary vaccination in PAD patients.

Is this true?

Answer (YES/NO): NO